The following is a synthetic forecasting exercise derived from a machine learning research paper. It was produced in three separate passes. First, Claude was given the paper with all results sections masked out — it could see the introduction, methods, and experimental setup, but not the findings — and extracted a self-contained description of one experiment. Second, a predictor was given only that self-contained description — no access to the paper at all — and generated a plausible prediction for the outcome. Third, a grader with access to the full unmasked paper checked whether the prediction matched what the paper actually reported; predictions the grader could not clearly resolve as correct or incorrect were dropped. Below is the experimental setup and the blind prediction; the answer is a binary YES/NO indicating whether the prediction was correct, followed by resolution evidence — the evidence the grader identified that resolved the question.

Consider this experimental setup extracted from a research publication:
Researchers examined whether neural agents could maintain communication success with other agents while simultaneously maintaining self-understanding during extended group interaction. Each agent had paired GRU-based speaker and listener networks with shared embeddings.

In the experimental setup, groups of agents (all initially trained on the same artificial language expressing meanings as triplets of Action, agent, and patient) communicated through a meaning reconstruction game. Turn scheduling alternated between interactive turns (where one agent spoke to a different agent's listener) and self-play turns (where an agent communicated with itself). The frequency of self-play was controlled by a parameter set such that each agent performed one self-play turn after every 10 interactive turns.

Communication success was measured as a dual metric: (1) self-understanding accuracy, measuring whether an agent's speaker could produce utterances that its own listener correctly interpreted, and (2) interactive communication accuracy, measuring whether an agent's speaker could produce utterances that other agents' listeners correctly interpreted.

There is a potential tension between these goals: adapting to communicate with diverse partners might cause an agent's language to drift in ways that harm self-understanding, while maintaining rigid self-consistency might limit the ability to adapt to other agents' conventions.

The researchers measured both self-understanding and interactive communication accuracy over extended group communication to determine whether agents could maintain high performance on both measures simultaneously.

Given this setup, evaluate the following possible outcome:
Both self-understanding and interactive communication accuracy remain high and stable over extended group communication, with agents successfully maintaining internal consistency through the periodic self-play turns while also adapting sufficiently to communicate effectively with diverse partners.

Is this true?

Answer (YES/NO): NO